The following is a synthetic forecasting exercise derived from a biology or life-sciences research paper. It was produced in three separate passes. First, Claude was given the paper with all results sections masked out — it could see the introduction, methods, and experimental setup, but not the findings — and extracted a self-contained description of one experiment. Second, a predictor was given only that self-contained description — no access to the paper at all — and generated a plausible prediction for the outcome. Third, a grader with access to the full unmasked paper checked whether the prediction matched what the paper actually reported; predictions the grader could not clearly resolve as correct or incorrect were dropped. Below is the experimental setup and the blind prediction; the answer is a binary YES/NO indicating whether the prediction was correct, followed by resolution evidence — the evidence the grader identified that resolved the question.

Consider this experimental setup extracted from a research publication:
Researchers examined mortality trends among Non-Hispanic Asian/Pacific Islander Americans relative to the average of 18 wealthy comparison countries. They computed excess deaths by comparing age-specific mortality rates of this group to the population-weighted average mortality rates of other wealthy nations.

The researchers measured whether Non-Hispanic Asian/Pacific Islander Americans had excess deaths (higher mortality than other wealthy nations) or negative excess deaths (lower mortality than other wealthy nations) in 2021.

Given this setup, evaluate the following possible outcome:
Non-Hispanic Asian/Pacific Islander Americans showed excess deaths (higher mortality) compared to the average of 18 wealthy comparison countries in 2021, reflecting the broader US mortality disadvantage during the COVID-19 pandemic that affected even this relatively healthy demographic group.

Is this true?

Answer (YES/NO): NO